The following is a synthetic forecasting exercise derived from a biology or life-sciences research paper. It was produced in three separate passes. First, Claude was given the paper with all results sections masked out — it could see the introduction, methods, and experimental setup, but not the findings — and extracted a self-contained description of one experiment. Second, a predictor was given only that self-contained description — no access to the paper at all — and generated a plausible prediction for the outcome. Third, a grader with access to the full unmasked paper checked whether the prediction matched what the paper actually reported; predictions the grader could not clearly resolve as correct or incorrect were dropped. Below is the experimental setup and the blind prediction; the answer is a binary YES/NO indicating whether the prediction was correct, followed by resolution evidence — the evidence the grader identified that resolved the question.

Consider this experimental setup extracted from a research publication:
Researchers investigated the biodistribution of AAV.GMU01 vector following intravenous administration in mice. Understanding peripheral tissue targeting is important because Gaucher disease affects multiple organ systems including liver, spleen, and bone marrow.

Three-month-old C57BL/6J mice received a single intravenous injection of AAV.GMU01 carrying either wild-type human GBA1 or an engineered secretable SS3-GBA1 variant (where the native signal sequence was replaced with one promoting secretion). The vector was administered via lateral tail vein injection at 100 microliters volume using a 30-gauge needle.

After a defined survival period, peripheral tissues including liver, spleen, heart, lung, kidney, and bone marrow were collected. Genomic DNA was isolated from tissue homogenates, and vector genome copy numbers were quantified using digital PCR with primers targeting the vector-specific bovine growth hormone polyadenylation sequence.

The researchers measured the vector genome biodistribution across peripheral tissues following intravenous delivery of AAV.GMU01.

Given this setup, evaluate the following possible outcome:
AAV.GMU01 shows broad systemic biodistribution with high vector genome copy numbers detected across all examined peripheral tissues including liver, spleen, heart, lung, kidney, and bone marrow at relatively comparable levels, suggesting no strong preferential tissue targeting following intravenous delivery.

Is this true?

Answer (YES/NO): NO